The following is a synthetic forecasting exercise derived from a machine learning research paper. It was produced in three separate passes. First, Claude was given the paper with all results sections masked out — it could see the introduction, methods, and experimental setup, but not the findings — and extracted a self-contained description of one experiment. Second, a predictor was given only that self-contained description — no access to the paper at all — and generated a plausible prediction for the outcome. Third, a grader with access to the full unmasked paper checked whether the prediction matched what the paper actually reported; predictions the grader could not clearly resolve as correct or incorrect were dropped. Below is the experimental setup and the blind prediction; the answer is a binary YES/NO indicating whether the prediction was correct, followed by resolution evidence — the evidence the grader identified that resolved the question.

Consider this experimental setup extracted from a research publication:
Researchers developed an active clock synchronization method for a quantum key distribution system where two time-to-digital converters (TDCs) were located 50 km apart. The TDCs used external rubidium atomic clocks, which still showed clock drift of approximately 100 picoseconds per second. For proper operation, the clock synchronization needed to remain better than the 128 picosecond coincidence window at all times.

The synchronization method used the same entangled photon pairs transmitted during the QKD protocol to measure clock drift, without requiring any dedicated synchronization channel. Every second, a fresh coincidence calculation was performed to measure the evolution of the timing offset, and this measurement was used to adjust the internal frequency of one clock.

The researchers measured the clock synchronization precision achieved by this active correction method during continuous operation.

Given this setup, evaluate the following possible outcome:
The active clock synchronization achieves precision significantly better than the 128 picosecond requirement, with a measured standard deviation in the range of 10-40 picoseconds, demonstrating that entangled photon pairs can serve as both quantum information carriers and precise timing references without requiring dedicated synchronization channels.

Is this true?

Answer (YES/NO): YES